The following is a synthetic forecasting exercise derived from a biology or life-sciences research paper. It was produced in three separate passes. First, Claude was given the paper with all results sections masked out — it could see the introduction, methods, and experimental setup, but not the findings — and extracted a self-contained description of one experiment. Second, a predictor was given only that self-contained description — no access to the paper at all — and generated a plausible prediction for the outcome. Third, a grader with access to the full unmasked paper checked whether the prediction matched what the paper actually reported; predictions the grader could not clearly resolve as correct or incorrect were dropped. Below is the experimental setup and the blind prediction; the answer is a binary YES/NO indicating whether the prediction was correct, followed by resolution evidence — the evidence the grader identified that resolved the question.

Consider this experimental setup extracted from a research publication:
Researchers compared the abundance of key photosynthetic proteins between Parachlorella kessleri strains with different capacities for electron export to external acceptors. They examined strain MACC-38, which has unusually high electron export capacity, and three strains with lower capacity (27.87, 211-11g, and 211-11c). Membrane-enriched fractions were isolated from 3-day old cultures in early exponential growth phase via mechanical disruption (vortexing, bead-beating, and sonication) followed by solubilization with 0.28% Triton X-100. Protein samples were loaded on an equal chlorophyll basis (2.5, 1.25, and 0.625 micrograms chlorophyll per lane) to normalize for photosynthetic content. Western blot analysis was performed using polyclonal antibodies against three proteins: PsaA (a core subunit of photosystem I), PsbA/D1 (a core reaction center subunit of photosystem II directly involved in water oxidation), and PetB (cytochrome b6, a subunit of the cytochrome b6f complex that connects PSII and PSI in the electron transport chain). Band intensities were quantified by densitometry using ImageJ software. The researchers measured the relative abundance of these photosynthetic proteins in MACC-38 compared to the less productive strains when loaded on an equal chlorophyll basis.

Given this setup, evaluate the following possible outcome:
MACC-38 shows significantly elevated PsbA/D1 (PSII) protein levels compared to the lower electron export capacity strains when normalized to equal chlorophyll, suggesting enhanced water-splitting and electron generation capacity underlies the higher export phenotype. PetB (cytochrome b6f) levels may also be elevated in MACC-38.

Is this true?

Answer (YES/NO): NO